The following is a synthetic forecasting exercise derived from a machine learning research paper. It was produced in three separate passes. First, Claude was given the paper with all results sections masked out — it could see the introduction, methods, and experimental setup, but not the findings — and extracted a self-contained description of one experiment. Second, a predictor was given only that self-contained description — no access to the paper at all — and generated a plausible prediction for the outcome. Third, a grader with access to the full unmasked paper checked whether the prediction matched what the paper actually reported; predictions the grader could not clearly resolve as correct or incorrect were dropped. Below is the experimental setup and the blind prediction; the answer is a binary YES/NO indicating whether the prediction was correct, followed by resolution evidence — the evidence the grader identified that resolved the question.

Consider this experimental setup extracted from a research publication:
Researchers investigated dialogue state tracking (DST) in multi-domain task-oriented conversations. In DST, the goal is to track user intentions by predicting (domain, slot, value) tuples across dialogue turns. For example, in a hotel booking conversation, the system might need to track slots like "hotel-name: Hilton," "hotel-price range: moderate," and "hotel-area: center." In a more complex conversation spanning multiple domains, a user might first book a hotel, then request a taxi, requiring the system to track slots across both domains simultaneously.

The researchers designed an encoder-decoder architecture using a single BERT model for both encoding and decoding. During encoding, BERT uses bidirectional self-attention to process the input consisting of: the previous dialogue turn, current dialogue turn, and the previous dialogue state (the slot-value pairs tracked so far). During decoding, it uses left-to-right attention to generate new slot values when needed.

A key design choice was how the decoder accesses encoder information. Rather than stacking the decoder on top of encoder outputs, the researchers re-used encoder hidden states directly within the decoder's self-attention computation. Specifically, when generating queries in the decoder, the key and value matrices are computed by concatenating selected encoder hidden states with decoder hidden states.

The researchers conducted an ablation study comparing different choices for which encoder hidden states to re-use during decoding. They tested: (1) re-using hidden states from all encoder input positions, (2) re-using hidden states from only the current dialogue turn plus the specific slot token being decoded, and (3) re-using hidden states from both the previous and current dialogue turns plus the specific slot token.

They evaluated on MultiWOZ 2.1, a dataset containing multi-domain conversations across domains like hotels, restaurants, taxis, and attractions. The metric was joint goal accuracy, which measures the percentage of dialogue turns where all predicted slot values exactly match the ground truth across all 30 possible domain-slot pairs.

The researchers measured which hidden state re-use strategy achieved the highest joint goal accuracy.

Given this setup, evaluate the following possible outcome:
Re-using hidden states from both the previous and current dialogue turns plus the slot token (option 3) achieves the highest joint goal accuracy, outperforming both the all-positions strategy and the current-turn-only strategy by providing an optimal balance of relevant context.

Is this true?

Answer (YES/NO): NO